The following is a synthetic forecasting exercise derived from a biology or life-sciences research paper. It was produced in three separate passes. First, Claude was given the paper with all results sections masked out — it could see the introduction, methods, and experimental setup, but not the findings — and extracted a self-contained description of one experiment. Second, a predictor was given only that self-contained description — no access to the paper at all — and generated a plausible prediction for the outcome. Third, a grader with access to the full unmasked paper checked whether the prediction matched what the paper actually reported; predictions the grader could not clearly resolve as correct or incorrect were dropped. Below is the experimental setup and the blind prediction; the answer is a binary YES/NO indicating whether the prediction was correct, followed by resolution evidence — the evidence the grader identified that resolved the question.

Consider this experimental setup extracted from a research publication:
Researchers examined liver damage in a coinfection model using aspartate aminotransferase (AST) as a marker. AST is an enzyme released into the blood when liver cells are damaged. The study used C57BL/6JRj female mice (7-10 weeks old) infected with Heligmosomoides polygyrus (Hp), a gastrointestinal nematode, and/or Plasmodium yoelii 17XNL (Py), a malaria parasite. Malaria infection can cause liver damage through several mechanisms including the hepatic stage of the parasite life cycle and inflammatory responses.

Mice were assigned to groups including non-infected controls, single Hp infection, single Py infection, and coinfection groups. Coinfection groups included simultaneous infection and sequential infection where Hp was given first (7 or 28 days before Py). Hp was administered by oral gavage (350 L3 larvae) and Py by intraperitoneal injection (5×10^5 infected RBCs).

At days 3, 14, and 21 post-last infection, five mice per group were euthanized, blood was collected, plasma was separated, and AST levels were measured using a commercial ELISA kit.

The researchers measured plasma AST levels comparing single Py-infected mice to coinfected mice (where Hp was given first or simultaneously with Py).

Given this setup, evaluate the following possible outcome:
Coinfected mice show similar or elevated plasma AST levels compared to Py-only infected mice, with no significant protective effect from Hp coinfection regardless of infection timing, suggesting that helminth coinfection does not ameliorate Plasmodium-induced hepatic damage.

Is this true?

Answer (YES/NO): YES